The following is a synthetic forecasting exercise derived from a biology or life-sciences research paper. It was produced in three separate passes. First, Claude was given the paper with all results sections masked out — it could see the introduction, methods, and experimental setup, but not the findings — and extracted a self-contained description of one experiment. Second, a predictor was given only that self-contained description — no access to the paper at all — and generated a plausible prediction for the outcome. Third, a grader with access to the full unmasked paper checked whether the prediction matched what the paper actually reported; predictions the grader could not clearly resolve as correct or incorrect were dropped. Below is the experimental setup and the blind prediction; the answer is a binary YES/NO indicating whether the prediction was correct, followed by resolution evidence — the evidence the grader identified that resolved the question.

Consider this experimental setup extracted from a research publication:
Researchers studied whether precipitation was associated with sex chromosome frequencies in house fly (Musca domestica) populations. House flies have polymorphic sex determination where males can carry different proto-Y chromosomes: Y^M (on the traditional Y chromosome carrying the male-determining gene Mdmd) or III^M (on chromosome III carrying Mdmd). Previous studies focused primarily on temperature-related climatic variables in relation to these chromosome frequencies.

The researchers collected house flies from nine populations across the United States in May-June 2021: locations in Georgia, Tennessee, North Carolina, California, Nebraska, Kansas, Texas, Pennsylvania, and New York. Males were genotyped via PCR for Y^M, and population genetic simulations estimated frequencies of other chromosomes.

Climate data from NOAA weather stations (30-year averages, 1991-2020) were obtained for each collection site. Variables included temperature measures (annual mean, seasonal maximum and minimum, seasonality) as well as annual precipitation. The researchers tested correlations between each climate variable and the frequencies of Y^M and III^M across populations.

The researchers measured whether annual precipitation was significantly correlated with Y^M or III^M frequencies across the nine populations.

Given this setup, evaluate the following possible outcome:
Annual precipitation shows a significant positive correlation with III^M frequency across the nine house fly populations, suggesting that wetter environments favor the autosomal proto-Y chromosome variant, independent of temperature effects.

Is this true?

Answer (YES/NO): NO